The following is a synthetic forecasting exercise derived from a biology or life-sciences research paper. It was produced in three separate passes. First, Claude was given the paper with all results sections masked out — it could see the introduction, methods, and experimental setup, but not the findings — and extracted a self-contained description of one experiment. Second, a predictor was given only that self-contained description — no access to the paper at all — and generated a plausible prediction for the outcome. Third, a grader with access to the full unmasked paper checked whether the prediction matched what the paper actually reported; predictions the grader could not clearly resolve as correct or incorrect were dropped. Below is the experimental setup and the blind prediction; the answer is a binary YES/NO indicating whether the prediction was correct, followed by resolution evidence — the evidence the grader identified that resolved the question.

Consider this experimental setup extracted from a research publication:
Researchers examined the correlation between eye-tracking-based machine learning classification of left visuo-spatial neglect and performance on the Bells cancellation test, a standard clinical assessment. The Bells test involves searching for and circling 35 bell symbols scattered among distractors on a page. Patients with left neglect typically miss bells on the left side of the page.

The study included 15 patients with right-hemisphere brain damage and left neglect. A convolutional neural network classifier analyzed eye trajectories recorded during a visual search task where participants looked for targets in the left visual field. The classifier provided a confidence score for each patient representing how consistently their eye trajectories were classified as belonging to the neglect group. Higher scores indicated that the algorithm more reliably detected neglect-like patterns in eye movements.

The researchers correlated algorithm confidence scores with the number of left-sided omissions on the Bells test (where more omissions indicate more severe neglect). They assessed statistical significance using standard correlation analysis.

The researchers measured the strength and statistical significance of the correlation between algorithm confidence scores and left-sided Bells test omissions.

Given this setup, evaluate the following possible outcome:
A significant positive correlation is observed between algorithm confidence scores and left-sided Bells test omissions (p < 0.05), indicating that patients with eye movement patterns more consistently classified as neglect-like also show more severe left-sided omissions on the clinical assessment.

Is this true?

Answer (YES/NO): YES